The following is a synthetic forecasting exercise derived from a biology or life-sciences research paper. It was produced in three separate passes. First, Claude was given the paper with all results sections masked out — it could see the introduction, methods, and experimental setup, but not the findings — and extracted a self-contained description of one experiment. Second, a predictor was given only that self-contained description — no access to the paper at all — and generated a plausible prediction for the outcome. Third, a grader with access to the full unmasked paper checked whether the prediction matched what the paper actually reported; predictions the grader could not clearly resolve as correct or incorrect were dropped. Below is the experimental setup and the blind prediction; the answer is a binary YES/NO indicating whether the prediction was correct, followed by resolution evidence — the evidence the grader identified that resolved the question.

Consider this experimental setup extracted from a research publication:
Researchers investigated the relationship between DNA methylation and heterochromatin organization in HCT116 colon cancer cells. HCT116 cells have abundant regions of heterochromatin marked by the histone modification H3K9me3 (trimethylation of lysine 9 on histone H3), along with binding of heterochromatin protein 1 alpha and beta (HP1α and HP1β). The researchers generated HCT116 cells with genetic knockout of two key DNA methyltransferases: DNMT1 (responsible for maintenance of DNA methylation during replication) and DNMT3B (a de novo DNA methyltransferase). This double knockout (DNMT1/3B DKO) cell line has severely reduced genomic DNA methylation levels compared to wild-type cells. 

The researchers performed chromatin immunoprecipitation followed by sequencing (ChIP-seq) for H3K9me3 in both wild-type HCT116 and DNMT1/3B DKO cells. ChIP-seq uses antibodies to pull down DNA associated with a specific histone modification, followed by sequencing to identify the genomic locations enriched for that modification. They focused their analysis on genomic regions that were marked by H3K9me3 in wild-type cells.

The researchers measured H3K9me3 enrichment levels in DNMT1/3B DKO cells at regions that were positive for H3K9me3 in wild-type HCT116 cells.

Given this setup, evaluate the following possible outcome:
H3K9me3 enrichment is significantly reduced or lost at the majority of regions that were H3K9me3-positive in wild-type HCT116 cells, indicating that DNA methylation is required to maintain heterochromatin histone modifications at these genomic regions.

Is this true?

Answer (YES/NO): NO